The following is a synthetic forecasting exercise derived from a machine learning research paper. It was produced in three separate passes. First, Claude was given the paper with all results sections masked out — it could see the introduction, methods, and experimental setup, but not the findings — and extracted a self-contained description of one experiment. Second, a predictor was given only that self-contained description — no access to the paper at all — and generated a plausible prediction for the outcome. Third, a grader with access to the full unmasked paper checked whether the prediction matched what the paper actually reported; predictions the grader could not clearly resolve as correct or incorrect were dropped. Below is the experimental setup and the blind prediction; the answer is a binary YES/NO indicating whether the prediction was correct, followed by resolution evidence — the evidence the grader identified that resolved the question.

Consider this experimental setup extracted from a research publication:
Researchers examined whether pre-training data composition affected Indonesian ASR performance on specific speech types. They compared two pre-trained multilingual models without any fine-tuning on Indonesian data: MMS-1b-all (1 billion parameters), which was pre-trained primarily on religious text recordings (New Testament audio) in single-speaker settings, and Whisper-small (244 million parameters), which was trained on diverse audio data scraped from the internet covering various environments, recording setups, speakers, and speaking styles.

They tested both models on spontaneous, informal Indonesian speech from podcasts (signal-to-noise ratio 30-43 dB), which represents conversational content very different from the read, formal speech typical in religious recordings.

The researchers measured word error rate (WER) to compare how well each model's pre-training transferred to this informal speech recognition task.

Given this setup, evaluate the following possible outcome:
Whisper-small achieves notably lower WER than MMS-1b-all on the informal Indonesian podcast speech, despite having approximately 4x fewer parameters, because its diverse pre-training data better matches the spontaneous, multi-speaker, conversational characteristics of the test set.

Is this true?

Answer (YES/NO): YES